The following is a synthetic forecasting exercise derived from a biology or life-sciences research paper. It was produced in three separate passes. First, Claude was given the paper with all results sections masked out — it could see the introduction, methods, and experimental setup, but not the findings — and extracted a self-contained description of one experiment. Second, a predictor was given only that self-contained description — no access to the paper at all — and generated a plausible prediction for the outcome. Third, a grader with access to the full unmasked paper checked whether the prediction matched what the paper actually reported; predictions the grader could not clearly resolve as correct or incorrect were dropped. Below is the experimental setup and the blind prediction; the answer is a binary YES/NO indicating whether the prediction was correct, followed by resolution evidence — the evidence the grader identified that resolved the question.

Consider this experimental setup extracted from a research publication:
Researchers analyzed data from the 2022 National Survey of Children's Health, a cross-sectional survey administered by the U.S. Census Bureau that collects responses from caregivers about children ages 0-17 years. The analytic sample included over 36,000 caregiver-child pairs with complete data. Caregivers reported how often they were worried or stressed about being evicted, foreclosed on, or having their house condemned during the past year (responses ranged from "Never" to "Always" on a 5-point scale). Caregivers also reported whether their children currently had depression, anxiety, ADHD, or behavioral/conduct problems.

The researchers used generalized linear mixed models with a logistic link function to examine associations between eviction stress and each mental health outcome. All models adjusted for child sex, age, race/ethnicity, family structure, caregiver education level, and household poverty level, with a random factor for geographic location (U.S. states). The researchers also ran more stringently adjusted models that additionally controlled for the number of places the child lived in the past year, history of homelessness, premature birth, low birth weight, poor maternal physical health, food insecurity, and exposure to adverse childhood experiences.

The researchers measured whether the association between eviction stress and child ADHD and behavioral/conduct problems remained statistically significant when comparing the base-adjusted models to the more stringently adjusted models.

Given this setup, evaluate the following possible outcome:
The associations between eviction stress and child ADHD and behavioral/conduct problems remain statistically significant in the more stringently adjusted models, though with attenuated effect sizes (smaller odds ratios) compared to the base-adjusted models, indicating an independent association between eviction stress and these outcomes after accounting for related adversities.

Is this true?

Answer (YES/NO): NO